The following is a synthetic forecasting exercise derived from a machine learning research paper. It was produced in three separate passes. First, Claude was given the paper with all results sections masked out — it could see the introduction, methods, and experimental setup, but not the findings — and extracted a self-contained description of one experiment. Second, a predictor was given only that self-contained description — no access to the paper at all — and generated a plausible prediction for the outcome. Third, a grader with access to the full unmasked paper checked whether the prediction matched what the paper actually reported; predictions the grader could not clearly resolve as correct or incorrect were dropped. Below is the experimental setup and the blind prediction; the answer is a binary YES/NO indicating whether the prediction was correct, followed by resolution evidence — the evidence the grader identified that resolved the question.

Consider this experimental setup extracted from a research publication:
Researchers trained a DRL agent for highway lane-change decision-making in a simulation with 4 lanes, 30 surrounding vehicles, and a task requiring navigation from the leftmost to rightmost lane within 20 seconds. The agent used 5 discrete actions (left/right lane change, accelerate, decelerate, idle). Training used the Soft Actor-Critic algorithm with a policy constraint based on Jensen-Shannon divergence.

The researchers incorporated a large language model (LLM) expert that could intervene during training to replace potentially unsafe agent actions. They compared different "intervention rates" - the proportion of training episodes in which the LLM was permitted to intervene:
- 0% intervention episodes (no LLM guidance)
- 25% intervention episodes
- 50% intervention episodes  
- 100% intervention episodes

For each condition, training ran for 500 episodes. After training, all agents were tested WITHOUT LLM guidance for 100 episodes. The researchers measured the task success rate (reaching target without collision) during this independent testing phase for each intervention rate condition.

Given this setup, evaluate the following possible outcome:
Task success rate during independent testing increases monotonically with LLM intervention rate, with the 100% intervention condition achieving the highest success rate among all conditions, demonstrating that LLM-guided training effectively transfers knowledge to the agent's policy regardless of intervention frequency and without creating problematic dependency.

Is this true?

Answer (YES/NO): NO